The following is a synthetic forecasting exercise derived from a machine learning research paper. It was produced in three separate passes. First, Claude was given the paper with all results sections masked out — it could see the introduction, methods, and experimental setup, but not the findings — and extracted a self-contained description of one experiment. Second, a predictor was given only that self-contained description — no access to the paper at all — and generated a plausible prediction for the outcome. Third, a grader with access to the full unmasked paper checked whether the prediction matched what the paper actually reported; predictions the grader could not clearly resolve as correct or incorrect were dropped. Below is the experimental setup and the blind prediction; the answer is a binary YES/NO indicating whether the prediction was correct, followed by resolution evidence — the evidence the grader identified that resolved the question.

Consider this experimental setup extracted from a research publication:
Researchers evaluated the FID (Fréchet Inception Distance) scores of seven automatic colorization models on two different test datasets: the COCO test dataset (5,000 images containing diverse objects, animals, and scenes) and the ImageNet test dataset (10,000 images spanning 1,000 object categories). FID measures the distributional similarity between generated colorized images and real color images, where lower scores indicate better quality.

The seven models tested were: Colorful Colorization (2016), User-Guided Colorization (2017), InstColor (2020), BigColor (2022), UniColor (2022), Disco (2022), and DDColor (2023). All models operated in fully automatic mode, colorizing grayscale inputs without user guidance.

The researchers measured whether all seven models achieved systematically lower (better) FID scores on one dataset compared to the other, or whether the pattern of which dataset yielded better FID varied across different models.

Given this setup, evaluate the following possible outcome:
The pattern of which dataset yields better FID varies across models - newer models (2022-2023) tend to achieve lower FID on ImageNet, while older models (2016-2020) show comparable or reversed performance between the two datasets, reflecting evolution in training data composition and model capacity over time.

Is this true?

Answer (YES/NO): NO